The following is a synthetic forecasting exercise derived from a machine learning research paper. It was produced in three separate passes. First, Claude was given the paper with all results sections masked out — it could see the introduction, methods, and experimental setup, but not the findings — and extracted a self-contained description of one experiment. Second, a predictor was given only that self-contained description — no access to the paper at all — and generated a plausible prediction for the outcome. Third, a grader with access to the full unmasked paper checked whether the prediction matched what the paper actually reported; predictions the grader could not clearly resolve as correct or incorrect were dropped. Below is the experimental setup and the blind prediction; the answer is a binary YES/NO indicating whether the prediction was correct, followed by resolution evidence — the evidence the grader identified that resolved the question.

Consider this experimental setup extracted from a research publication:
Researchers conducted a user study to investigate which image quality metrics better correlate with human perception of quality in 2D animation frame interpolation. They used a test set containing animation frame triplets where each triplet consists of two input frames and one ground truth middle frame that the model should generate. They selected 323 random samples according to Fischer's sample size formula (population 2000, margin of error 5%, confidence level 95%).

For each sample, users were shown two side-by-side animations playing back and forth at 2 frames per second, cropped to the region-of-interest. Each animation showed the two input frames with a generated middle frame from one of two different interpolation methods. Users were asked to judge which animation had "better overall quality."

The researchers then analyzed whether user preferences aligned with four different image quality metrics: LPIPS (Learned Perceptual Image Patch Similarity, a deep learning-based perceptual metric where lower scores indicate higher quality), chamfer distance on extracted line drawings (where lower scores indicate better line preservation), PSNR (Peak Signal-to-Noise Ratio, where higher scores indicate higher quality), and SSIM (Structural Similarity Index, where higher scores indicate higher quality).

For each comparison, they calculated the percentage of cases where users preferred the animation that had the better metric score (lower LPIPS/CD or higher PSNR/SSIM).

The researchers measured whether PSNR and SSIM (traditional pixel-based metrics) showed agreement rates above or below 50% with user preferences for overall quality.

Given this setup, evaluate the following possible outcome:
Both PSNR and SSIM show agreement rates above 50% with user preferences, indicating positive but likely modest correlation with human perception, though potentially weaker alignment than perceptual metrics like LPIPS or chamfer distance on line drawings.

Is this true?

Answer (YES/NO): NO